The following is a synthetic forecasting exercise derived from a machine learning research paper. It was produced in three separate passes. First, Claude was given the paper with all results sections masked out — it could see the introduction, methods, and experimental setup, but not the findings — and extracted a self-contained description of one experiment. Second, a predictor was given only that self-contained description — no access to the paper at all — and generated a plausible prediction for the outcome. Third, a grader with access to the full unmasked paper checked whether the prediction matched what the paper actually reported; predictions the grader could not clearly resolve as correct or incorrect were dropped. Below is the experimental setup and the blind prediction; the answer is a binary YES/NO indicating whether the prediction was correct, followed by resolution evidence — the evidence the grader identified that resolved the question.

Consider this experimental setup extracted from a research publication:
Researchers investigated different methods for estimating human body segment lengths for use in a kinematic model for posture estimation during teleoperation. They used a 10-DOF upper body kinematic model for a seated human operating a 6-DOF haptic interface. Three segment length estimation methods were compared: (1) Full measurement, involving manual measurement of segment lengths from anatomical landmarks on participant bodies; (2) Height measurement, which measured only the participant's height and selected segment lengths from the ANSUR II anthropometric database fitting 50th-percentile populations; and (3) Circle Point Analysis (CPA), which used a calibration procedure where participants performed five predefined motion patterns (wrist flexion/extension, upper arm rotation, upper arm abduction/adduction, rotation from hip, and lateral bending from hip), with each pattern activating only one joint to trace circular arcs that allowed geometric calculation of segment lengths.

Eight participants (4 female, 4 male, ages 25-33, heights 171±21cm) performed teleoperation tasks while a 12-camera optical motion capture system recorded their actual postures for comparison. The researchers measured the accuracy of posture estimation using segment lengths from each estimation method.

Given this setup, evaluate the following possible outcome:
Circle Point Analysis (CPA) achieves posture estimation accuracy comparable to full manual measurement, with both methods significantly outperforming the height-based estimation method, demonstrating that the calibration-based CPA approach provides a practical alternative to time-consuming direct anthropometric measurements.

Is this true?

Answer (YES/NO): NO